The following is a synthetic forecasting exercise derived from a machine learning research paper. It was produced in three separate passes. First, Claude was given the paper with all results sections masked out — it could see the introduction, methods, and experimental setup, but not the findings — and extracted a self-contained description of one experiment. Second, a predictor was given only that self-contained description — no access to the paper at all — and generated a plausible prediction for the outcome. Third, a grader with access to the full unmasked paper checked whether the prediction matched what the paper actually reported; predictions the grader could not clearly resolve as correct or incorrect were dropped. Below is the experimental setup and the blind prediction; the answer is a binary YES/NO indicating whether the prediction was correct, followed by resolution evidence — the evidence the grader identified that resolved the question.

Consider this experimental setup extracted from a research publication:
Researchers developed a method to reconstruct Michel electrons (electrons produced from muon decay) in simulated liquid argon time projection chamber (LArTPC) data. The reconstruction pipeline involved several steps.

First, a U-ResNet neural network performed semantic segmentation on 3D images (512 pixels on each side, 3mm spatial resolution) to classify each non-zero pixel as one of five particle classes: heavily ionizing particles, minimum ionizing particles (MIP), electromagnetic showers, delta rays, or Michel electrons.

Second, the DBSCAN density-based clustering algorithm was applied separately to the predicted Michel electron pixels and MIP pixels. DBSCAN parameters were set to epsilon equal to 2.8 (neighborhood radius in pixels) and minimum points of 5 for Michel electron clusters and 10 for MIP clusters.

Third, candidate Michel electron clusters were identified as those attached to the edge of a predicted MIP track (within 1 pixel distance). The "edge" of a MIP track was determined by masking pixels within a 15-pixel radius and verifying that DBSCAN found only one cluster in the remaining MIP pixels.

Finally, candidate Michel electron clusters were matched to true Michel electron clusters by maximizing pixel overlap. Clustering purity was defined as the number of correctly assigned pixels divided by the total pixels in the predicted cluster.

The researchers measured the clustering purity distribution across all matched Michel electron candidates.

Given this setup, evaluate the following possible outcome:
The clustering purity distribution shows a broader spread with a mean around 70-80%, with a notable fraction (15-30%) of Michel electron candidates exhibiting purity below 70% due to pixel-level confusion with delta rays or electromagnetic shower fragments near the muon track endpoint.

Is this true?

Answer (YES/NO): NO